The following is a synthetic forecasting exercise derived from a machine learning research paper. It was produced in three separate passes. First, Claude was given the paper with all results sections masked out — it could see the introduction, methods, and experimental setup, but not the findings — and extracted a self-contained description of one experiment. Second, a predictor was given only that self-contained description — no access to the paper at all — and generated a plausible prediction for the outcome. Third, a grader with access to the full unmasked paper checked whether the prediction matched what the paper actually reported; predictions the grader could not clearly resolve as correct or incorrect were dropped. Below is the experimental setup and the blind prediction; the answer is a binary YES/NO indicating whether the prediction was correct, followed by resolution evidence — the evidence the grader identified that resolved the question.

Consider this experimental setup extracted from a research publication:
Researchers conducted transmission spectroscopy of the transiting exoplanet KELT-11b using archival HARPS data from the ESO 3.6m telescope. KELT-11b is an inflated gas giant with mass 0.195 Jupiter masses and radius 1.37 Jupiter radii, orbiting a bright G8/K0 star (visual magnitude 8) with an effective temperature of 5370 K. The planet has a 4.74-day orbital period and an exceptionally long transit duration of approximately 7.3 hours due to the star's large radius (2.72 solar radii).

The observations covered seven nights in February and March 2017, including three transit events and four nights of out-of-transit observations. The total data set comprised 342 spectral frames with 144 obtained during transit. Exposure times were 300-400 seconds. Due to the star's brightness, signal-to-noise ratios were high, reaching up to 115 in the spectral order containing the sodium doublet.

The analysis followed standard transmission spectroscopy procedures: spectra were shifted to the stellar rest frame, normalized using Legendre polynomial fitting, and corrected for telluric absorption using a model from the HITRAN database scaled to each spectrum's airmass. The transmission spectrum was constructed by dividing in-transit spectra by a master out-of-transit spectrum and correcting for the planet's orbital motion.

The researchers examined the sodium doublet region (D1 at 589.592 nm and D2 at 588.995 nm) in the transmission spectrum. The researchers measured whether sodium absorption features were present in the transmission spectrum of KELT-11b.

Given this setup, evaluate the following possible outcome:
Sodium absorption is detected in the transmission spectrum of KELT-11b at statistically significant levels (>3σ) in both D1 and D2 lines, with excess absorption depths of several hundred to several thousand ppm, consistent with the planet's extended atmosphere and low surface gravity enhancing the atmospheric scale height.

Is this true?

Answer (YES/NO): NO